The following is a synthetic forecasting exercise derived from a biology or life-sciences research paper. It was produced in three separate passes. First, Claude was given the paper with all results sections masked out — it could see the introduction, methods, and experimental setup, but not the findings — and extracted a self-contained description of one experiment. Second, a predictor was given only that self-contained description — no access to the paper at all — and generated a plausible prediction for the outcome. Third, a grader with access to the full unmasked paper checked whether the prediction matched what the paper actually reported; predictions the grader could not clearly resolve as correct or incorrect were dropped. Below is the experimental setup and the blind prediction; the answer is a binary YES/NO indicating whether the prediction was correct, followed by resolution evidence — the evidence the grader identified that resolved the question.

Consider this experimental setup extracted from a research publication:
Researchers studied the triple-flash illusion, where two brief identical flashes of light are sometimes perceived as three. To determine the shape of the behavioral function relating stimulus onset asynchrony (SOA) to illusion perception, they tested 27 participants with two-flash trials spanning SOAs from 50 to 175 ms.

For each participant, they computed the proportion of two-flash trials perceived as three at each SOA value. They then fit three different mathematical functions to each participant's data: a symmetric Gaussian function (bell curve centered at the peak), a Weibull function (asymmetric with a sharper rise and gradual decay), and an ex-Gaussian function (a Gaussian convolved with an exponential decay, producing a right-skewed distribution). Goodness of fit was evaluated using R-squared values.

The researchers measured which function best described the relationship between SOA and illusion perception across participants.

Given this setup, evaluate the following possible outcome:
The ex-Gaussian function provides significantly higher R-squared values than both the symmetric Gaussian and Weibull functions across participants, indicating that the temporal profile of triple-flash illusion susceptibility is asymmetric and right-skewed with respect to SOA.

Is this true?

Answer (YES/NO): NO